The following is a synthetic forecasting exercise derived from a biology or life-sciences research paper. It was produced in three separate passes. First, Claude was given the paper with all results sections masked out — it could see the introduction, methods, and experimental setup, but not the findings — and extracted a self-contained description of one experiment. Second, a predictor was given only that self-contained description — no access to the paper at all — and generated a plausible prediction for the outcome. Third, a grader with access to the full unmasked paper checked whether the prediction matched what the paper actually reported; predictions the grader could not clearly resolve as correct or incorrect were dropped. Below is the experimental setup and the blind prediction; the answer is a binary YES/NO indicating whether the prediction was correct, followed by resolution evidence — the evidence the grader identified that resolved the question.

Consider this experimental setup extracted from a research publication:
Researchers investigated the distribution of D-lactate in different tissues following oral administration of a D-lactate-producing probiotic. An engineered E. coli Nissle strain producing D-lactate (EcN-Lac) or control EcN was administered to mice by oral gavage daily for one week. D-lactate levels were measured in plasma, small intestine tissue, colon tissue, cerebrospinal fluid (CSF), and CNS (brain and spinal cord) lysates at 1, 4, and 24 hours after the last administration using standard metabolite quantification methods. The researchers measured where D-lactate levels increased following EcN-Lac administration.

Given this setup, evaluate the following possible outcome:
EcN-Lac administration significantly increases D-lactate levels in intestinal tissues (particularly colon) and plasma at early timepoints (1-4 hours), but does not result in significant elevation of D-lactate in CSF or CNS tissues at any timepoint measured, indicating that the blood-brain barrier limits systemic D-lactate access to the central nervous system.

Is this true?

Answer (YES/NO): YES